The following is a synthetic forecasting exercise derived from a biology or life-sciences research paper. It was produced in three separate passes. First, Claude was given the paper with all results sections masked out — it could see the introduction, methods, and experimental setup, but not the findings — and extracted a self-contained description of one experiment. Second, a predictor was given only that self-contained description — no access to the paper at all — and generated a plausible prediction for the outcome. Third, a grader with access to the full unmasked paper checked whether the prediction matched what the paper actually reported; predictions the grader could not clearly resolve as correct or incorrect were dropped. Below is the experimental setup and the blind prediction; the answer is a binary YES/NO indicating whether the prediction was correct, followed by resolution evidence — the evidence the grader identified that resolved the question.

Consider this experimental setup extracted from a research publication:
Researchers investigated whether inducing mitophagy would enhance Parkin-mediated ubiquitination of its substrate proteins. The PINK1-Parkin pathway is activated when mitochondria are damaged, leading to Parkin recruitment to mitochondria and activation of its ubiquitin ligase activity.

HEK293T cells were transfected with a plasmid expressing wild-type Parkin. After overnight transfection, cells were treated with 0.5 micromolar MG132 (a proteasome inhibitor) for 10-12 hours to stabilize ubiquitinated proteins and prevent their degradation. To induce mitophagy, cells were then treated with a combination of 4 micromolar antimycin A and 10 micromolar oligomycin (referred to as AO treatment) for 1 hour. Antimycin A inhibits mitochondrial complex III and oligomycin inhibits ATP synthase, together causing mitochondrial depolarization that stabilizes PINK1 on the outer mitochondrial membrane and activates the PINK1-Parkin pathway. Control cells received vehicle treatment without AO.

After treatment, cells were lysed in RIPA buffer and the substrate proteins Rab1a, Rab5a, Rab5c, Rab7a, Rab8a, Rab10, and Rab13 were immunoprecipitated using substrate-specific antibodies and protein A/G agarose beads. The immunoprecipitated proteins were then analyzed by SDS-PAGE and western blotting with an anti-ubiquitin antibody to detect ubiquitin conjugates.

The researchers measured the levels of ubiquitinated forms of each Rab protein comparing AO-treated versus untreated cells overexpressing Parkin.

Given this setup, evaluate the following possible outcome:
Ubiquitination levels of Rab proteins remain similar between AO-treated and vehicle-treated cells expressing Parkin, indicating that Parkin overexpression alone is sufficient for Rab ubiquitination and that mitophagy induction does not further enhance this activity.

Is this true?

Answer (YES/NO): NO